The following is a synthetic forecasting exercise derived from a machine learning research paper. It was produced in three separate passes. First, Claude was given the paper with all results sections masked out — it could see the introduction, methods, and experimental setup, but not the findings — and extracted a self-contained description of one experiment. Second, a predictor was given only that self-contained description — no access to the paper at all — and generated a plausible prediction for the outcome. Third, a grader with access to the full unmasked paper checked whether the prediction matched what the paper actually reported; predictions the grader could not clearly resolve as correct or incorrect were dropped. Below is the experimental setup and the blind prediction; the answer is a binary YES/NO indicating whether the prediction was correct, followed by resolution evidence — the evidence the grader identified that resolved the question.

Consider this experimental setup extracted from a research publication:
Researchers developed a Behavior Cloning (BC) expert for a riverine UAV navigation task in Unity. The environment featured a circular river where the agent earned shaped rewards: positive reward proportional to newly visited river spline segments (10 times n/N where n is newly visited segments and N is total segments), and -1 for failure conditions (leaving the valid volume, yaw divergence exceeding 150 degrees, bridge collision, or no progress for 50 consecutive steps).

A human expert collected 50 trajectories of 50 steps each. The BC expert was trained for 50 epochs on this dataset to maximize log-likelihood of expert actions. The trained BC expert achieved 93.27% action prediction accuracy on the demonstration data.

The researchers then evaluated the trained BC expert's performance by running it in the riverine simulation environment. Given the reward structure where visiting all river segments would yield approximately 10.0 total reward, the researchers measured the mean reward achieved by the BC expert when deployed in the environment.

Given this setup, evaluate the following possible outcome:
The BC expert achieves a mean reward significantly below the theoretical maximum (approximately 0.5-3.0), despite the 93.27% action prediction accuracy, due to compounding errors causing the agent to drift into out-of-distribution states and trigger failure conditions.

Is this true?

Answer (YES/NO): YES